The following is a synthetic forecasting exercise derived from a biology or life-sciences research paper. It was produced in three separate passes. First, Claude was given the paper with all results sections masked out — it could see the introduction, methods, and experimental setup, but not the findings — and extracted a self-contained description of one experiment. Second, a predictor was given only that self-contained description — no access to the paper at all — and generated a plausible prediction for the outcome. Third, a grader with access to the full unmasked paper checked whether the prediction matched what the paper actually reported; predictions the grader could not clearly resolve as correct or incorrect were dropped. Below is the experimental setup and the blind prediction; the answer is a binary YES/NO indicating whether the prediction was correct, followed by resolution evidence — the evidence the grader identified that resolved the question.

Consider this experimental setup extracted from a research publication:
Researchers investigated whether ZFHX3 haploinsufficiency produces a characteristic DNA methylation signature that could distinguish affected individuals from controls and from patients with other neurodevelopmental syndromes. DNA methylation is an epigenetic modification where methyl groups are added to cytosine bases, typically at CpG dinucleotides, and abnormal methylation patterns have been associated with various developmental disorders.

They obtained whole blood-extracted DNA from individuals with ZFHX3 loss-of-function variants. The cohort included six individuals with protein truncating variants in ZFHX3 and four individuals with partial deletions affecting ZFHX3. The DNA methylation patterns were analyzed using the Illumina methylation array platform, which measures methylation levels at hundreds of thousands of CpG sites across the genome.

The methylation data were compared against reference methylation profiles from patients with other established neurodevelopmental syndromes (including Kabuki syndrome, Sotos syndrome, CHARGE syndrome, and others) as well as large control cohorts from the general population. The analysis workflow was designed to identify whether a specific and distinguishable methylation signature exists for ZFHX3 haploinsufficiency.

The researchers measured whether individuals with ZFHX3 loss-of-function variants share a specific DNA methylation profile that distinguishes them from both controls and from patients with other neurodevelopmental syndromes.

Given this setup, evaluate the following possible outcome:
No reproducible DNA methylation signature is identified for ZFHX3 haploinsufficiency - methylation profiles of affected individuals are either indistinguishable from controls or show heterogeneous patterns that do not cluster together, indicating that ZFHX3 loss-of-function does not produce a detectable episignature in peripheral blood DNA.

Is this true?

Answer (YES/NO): NO